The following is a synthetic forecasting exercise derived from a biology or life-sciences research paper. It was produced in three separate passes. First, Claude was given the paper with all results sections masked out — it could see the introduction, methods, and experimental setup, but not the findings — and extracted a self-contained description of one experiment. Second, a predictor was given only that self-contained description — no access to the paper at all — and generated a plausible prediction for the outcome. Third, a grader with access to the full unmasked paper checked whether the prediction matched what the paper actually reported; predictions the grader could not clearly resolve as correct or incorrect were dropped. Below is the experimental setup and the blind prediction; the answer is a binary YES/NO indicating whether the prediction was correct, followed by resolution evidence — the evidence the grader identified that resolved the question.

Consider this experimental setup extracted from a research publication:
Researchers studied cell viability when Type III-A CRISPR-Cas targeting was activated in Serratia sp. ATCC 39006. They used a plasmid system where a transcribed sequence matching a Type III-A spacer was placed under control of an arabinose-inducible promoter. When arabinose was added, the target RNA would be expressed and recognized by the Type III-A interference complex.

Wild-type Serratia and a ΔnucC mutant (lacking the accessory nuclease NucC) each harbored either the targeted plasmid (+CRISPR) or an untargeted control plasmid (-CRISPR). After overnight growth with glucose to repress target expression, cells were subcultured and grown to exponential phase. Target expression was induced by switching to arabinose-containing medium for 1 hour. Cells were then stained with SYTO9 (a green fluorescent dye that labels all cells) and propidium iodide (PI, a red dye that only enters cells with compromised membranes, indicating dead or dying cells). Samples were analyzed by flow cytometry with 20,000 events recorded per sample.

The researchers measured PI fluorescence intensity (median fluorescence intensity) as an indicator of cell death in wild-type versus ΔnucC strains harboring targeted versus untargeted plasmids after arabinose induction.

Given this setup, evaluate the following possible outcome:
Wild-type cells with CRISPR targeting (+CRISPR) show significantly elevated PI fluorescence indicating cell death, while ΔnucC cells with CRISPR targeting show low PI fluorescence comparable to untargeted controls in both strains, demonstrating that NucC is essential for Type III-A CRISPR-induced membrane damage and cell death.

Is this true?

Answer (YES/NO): YES